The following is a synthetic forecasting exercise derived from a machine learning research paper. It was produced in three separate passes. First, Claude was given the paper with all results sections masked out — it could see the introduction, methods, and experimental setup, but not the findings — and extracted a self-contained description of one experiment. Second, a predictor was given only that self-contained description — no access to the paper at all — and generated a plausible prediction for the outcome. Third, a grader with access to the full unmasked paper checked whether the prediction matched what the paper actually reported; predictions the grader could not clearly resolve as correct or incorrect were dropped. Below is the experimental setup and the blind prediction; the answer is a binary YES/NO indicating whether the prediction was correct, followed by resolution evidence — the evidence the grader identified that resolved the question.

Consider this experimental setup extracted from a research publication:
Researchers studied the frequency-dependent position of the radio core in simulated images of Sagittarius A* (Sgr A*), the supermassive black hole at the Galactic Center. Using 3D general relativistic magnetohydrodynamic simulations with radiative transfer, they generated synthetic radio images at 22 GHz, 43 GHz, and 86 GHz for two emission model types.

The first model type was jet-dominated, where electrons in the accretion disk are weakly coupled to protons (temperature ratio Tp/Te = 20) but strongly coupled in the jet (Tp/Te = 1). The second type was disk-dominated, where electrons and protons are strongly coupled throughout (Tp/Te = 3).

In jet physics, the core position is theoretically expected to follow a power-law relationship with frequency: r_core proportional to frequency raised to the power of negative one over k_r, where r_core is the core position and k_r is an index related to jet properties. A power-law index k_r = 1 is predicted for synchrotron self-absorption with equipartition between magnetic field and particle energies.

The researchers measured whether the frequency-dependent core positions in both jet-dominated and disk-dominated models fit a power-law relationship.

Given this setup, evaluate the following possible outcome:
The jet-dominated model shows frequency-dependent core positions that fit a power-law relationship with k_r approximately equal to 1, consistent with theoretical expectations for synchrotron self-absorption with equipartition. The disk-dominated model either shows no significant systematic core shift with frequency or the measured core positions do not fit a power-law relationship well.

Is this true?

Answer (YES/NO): YES